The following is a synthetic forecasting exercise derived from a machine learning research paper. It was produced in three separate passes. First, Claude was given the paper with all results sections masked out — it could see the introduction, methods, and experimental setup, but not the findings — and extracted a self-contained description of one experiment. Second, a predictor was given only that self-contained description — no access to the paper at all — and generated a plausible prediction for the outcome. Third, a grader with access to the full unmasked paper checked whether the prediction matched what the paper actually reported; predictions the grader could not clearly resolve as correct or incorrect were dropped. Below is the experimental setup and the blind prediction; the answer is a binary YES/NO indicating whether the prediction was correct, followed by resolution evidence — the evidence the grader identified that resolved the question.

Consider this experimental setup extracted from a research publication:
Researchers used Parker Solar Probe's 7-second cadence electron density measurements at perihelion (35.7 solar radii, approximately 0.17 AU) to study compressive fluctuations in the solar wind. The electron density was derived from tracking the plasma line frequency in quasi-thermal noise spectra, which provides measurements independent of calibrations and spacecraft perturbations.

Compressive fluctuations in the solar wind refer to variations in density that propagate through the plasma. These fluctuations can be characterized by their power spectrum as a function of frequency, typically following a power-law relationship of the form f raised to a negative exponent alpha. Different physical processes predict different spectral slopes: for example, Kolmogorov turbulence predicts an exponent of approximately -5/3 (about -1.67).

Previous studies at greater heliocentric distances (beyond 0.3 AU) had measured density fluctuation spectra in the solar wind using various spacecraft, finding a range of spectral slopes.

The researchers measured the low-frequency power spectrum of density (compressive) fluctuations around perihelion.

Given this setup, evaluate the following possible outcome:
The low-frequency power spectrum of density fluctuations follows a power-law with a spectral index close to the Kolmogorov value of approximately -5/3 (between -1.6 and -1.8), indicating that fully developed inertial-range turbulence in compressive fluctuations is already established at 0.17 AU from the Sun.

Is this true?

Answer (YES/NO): NO